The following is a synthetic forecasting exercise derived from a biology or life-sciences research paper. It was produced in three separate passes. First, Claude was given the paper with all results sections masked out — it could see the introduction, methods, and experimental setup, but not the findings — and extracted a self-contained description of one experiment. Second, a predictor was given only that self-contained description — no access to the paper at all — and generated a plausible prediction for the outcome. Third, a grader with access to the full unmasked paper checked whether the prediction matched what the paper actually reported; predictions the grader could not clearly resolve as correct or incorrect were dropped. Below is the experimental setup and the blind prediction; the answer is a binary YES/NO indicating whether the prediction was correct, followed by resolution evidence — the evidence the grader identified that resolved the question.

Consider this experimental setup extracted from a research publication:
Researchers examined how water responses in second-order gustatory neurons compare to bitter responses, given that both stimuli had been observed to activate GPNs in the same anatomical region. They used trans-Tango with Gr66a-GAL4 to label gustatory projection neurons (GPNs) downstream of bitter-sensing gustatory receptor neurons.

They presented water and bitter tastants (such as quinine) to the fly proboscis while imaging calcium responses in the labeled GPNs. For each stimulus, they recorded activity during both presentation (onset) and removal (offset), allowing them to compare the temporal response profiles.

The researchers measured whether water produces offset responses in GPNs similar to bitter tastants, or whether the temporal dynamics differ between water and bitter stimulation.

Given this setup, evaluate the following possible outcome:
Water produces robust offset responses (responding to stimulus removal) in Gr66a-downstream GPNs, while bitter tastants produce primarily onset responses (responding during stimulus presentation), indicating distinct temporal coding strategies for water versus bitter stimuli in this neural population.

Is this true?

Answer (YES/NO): NO